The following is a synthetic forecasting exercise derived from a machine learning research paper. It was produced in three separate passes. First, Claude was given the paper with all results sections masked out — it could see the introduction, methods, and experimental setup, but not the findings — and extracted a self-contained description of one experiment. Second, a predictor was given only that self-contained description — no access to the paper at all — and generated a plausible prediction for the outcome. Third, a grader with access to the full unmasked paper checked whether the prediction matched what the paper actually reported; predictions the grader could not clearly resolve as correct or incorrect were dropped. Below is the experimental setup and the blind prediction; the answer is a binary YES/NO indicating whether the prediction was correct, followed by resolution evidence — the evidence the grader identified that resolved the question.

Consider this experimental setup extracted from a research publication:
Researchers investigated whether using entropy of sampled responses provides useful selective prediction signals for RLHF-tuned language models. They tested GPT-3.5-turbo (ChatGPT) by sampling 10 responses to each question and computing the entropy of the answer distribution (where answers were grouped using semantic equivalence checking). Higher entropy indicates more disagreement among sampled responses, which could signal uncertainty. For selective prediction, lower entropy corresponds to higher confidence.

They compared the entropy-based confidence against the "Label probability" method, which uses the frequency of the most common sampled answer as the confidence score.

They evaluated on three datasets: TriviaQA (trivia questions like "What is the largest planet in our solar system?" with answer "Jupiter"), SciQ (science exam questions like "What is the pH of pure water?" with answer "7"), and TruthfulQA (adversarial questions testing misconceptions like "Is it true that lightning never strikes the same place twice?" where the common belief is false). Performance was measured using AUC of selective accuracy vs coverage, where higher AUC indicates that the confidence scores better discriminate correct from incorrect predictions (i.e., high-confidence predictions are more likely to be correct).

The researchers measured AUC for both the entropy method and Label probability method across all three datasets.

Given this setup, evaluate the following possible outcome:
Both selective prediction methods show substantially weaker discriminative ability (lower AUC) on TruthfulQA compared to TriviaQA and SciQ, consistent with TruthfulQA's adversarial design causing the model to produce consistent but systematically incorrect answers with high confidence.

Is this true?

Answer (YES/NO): YES